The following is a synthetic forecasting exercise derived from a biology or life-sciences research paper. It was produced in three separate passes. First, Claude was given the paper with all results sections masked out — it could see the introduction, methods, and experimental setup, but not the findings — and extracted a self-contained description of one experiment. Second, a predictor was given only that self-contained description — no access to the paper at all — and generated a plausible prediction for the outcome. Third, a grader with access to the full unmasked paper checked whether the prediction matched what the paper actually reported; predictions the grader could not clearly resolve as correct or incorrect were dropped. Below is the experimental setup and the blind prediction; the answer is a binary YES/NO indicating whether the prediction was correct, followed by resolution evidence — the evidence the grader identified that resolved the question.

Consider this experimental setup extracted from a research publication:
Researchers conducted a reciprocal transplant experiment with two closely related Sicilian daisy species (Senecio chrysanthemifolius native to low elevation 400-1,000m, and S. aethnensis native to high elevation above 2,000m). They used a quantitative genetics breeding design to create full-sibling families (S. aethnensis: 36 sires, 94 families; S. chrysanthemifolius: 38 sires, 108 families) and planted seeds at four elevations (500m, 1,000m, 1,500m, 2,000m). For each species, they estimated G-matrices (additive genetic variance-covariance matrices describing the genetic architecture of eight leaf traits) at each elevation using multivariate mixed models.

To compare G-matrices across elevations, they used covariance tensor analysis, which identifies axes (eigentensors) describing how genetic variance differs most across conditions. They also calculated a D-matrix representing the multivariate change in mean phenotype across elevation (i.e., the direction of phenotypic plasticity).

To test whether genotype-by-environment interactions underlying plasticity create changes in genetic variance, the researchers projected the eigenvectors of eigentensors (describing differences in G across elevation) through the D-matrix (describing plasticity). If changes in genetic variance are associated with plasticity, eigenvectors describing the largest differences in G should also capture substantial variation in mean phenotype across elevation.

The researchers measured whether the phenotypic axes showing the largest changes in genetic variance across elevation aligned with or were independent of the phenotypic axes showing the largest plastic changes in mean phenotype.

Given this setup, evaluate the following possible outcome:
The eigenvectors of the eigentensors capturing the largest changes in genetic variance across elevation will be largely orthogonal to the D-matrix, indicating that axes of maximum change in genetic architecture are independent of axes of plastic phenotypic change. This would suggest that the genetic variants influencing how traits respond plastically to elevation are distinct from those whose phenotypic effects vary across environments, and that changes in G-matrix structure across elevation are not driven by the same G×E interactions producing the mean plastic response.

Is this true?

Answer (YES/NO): NO